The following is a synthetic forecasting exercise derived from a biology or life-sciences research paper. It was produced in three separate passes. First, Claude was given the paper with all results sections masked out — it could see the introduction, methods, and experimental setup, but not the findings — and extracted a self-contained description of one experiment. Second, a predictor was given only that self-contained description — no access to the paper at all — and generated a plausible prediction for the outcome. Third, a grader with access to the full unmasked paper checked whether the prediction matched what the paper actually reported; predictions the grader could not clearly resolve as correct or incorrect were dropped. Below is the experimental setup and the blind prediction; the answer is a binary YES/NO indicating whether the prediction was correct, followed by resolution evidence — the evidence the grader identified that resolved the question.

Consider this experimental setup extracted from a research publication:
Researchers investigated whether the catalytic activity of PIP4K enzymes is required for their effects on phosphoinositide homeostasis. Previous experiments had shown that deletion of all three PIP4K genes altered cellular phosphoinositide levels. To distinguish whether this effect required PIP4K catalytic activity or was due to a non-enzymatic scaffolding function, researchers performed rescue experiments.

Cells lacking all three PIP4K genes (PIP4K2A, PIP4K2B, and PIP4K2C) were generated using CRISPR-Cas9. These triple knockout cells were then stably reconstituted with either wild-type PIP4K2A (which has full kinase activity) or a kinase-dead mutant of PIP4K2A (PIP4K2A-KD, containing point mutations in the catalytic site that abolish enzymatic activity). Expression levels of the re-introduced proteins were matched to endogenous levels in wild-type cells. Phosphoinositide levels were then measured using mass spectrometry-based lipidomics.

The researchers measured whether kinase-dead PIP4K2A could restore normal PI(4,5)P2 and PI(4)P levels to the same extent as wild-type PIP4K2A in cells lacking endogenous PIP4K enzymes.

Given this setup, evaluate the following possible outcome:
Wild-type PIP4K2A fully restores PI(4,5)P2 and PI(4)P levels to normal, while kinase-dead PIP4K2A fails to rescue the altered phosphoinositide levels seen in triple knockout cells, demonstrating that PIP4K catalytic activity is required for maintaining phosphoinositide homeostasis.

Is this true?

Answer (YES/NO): NO